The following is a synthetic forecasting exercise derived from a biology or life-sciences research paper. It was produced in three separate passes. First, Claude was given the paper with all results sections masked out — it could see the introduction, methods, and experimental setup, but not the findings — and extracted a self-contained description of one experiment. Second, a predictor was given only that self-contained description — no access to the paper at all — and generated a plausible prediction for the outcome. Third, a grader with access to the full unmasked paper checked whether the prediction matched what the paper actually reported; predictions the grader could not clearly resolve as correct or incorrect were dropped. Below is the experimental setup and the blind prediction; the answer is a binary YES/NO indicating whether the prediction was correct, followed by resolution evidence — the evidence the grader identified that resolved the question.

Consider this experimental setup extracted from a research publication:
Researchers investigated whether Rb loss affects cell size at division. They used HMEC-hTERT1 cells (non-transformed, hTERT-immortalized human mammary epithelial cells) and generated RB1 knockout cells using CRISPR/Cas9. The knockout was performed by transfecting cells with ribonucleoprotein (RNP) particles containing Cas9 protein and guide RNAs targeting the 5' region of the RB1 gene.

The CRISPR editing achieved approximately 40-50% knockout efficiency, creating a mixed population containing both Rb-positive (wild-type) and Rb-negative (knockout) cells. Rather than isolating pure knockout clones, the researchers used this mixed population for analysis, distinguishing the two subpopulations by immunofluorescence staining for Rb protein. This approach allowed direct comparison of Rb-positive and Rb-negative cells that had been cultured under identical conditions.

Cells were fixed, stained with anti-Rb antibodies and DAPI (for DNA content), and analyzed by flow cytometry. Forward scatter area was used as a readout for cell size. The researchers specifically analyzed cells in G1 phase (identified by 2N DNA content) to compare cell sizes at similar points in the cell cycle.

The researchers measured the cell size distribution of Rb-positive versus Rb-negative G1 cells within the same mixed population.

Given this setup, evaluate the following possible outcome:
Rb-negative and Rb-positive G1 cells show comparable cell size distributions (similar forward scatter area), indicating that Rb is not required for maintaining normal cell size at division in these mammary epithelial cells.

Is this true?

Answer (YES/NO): NO